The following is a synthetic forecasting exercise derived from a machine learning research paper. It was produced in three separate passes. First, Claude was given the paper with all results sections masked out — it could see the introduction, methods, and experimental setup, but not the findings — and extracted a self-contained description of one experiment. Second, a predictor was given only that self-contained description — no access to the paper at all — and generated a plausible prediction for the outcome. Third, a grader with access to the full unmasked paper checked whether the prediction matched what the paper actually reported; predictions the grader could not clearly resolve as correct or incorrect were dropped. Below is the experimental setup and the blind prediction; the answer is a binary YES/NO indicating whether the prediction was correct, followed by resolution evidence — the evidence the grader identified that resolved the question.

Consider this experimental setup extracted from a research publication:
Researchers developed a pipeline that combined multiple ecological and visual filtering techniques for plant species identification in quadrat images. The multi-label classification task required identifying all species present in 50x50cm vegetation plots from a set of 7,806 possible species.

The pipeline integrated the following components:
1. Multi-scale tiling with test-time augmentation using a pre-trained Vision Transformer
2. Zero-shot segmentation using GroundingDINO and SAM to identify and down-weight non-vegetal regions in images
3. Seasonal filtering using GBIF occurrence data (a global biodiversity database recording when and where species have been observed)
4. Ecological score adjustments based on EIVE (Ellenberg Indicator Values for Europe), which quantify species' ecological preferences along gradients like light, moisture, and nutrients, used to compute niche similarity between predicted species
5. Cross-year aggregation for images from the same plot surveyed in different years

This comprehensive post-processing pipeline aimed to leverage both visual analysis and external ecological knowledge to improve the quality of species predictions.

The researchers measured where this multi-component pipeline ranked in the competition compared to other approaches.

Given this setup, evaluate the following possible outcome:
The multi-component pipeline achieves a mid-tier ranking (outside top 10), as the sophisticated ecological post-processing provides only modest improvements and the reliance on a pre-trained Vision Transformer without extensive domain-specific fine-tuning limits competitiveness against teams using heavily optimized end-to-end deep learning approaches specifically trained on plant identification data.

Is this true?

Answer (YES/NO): NO